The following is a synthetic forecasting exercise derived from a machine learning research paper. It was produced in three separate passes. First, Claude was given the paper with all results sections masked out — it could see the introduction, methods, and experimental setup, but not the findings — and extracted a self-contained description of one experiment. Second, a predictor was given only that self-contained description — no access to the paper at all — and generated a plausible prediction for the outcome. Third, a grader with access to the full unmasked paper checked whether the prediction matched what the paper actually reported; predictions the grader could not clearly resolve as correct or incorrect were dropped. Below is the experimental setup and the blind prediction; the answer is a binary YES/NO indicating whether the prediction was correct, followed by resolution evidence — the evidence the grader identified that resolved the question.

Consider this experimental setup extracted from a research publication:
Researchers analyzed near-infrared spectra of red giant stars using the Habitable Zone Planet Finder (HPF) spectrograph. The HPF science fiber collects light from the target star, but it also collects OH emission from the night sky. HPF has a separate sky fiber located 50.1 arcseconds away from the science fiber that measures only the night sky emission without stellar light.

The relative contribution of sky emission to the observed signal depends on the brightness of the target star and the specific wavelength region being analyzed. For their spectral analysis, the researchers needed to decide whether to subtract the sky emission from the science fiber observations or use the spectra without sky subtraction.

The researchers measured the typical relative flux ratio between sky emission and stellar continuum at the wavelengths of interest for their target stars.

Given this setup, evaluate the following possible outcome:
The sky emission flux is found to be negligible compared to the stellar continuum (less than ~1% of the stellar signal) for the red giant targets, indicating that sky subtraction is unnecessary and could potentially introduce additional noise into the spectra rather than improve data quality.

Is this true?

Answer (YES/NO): NO